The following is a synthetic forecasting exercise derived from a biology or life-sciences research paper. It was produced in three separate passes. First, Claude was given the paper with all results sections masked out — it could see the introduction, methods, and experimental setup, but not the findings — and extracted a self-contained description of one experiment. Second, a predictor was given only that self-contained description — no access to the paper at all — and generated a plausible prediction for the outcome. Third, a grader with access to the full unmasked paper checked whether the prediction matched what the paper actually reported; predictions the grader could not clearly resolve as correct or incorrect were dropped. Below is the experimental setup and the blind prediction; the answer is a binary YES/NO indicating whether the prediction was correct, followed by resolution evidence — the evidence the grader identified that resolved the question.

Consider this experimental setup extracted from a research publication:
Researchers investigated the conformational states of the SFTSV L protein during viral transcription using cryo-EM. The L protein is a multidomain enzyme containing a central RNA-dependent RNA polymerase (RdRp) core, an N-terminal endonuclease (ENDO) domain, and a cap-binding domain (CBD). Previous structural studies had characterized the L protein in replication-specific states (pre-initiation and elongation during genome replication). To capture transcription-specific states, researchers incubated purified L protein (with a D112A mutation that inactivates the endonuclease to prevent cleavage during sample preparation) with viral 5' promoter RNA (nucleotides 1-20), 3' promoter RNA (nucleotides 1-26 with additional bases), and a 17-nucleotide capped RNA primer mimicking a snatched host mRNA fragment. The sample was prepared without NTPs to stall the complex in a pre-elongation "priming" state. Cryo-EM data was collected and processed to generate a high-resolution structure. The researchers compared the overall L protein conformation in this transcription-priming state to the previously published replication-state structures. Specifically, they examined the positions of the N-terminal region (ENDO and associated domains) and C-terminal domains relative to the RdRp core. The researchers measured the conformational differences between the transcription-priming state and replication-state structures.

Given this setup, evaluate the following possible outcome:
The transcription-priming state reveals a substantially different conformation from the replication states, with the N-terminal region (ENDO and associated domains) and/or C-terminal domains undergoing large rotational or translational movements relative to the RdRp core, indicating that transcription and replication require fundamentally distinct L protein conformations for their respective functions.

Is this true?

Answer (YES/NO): YES